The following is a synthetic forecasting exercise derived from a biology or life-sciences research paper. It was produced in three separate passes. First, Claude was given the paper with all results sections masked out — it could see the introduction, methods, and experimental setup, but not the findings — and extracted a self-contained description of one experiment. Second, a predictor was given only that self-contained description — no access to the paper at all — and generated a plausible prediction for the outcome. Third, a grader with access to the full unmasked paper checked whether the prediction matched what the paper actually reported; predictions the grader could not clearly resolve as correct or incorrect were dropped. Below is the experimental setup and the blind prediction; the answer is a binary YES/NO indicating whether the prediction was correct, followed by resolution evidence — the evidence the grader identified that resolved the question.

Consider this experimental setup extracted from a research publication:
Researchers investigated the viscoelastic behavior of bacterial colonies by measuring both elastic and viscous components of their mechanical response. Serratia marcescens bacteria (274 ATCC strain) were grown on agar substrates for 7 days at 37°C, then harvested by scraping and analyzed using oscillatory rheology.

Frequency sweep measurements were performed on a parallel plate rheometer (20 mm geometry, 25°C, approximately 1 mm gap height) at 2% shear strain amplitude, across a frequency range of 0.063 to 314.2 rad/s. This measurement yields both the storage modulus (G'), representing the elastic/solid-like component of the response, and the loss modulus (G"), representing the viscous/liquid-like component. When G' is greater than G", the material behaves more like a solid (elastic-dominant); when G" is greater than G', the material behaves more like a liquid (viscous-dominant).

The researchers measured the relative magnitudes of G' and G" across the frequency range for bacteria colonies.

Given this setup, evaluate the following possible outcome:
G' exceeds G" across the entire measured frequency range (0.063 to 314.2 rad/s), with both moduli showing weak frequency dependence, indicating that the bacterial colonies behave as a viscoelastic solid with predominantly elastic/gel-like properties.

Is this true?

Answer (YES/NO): YES